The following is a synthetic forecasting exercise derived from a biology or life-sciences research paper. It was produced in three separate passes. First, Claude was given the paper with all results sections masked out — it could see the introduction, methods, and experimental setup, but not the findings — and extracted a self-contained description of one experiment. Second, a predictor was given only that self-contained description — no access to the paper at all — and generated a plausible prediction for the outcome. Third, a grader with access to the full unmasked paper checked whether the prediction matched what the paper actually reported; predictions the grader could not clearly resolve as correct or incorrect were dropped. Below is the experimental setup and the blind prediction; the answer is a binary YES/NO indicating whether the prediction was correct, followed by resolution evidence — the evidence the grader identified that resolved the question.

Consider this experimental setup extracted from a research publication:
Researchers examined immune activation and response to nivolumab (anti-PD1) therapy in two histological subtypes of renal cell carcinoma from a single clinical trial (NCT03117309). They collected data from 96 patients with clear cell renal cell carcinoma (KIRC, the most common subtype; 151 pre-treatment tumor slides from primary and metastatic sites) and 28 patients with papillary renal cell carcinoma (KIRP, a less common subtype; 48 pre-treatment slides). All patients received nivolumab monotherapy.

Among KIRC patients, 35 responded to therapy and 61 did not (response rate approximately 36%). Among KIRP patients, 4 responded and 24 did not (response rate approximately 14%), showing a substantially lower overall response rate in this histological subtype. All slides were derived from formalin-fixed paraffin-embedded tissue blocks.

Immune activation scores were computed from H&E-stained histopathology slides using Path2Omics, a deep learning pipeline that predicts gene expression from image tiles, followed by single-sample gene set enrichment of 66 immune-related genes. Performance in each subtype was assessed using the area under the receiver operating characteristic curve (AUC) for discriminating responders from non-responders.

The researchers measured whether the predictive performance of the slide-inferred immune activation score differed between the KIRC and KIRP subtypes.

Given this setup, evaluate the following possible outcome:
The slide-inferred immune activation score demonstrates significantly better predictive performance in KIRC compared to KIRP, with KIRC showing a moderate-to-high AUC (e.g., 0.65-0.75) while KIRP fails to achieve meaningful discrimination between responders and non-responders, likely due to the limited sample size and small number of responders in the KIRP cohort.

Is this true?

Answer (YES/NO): NO